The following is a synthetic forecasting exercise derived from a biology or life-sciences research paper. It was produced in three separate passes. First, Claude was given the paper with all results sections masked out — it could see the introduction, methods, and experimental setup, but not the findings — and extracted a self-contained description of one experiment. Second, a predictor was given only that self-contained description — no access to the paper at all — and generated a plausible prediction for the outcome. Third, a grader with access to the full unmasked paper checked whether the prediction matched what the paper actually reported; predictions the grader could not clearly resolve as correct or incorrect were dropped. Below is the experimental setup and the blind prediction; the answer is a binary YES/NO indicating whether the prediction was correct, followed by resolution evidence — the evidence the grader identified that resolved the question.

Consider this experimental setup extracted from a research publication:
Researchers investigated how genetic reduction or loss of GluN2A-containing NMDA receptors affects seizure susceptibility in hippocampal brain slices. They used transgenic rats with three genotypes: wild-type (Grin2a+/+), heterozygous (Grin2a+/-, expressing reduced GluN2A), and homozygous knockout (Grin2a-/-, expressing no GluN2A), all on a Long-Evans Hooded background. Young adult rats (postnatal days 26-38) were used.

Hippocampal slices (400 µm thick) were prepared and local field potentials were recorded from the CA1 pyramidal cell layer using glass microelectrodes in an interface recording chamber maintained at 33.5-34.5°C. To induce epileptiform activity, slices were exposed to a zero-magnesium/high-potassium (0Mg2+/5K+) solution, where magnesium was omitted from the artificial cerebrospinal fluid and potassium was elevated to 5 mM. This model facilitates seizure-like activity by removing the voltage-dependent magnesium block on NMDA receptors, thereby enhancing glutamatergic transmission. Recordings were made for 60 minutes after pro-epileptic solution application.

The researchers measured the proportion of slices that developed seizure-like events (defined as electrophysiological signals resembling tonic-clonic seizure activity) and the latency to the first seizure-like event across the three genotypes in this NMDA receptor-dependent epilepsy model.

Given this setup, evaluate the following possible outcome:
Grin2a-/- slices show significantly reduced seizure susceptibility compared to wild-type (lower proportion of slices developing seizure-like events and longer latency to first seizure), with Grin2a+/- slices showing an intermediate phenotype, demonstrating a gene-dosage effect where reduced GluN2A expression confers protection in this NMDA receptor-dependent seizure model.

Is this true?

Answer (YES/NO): NO